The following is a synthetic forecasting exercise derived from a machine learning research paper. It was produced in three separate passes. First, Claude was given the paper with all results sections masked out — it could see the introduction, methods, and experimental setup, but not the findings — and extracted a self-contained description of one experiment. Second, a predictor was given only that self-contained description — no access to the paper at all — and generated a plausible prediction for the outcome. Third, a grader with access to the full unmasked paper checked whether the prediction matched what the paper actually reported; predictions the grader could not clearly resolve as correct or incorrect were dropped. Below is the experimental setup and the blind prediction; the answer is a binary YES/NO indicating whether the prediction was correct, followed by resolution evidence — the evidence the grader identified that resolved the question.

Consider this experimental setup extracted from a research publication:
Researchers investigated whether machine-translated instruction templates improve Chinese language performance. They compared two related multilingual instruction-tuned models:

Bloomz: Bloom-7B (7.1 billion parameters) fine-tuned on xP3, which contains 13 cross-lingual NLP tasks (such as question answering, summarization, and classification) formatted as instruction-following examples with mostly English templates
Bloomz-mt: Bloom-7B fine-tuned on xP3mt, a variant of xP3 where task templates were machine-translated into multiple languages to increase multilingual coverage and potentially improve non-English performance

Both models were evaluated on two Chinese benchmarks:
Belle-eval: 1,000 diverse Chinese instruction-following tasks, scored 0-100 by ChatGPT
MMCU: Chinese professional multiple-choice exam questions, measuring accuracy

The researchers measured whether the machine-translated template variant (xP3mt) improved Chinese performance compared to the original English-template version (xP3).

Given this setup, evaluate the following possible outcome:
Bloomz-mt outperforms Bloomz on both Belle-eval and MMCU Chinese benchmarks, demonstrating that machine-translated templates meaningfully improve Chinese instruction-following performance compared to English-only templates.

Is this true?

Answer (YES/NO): NO